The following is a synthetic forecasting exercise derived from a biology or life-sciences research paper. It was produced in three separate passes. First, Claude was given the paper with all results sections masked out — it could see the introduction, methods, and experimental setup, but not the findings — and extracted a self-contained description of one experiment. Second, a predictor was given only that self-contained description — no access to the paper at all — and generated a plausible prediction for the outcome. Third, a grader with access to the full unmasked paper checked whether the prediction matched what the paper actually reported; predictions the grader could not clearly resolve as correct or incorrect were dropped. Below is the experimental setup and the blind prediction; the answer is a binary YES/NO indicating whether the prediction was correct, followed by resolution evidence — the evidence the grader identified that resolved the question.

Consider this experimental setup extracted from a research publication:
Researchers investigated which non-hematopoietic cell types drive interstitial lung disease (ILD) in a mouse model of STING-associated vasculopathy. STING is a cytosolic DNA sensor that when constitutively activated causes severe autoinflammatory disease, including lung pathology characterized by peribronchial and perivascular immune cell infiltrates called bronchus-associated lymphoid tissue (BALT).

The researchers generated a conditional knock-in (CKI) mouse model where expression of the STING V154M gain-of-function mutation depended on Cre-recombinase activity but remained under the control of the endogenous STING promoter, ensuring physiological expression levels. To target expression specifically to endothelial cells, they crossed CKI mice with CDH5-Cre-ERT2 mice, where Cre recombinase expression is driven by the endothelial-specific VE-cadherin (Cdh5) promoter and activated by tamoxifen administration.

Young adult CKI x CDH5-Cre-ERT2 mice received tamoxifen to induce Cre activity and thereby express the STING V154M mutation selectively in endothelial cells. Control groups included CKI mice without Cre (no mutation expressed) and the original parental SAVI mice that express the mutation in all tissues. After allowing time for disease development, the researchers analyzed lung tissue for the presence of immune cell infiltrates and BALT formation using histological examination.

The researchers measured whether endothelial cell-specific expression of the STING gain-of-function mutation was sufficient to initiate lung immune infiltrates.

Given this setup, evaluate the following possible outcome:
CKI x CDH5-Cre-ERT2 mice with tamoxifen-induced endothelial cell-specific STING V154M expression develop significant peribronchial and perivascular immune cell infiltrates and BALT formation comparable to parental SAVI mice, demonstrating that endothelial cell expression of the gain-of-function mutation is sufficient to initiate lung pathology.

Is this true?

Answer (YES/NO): NO